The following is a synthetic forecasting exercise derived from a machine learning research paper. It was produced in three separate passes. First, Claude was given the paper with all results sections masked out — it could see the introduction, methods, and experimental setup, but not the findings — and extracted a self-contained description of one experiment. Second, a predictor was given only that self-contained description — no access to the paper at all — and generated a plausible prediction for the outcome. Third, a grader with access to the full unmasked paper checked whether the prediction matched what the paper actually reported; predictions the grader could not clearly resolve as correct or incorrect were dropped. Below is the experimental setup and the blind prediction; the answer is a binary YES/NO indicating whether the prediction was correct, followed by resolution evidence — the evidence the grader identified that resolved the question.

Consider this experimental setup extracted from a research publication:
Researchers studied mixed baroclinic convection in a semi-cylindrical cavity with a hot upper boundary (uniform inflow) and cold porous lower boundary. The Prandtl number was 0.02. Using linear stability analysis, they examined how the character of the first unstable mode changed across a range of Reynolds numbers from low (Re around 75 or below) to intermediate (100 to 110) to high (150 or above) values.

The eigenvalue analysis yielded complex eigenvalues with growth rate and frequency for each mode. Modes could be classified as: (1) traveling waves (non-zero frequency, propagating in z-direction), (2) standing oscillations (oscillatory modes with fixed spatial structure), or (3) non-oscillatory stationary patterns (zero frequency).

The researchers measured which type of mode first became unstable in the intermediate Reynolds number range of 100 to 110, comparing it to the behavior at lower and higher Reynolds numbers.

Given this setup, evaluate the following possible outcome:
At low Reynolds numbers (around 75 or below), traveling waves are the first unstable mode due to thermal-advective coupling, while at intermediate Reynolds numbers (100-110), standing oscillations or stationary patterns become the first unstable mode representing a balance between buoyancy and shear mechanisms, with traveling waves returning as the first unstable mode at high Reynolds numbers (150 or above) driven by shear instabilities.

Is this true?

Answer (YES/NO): NO